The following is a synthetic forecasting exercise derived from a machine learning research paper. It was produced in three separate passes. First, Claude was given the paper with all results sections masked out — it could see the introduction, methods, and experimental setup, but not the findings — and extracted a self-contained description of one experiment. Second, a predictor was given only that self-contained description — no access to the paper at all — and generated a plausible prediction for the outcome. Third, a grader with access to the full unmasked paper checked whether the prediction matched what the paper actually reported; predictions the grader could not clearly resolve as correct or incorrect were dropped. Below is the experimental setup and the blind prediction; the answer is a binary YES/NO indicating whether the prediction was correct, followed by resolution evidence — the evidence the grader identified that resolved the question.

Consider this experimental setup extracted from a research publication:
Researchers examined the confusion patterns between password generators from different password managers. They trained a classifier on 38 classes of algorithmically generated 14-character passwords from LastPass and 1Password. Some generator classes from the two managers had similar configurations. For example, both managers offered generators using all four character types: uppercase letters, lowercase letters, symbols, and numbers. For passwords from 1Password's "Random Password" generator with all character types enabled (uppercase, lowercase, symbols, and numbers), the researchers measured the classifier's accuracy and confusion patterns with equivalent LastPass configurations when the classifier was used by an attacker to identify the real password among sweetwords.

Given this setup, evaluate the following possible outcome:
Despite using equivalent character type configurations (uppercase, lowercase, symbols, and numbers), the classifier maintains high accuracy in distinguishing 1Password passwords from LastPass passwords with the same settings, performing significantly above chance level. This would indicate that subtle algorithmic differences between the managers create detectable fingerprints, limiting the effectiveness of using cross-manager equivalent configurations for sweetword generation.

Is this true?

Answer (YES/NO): YES